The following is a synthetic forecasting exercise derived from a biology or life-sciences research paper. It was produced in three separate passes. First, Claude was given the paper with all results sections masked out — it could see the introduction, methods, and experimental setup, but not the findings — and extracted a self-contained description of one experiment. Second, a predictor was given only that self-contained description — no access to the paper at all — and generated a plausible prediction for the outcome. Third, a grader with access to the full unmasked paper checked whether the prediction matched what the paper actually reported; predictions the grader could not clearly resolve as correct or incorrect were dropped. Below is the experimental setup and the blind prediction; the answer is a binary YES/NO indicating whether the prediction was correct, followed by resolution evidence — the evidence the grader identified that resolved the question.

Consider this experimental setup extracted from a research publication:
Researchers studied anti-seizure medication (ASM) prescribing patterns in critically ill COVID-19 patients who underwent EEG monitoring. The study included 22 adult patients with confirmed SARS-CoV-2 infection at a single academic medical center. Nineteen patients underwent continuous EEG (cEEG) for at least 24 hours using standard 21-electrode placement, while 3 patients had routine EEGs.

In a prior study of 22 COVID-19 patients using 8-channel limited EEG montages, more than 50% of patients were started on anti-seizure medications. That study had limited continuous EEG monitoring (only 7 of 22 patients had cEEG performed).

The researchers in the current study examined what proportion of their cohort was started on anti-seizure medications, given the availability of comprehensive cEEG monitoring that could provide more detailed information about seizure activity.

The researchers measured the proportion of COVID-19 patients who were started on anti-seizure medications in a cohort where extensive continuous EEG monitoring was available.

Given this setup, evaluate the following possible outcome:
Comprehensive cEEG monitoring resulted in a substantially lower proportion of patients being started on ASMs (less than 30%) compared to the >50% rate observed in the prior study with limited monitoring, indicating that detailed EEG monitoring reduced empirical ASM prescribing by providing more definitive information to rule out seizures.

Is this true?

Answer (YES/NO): YES